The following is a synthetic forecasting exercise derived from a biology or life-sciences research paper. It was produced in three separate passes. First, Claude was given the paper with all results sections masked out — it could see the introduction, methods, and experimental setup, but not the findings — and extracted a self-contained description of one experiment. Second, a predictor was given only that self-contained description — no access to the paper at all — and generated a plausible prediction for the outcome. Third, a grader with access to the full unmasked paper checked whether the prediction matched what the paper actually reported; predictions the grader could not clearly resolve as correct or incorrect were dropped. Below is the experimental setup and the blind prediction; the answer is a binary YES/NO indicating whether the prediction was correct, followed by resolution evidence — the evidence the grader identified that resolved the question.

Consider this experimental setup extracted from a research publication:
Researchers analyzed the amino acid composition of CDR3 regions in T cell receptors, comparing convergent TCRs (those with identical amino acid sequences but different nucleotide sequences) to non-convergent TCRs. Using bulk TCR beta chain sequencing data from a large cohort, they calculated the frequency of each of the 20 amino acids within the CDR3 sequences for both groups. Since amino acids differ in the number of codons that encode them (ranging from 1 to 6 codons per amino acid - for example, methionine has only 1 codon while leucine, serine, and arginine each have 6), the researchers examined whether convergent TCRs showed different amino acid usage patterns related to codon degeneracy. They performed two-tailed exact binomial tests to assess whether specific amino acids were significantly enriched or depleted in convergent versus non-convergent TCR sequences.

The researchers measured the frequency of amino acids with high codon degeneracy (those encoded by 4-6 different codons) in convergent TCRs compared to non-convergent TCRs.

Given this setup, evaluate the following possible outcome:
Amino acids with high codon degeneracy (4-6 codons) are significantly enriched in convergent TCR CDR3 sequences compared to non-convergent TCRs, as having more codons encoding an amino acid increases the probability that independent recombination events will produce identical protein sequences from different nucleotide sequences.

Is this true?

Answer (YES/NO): NO